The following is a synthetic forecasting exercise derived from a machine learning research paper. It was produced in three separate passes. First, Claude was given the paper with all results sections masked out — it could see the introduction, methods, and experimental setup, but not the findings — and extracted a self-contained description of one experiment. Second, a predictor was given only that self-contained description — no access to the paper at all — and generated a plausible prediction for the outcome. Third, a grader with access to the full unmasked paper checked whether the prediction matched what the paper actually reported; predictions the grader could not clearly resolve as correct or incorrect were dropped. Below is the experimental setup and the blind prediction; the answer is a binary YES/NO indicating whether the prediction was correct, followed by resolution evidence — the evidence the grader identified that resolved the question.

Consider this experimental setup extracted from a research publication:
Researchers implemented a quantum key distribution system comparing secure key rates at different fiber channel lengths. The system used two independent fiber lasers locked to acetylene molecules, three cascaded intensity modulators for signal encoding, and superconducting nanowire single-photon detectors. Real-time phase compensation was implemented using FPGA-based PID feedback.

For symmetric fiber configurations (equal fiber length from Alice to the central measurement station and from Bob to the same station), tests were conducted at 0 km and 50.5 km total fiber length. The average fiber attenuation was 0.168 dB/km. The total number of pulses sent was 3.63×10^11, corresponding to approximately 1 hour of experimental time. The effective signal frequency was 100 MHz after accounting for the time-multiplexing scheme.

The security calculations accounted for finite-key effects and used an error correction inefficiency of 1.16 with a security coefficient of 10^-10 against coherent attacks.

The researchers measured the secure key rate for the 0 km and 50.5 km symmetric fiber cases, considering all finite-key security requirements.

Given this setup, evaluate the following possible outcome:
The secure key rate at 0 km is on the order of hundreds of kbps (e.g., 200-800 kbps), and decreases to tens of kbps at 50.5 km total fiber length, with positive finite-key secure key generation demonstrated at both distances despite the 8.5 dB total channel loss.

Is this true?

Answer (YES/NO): NO